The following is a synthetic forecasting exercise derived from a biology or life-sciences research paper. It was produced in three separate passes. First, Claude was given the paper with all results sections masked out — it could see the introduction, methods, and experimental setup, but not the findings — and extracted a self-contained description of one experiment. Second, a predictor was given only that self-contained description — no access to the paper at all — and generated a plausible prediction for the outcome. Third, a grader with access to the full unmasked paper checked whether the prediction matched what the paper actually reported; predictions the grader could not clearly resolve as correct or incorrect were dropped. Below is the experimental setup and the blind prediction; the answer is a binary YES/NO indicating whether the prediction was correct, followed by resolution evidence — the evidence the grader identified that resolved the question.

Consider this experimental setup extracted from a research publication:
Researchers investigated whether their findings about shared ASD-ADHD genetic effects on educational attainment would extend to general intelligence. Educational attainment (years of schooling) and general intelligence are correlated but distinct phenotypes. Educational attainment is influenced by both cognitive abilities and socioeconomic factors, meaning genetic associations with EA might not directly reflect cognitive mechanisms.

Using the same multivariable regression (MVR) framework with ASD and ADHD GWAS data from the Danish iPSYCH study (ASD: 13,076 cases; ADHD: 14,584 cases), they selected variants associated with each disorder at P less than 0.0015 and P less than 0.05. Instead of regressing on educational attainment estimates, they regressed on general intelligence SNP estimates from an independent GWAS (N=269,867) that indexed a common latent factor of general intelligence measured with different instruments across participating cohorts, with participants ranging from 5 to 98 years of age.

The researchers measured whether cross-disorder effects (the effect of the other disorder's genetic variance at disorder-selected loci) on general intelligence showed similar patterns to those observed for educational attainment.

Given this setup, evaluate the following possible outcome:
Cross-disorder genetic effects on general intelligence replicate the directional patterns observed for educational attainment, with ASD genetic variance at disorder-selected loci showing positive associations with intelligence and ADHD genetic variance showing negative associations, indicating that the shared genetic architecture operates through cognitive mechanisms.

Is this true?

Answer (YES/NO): YES